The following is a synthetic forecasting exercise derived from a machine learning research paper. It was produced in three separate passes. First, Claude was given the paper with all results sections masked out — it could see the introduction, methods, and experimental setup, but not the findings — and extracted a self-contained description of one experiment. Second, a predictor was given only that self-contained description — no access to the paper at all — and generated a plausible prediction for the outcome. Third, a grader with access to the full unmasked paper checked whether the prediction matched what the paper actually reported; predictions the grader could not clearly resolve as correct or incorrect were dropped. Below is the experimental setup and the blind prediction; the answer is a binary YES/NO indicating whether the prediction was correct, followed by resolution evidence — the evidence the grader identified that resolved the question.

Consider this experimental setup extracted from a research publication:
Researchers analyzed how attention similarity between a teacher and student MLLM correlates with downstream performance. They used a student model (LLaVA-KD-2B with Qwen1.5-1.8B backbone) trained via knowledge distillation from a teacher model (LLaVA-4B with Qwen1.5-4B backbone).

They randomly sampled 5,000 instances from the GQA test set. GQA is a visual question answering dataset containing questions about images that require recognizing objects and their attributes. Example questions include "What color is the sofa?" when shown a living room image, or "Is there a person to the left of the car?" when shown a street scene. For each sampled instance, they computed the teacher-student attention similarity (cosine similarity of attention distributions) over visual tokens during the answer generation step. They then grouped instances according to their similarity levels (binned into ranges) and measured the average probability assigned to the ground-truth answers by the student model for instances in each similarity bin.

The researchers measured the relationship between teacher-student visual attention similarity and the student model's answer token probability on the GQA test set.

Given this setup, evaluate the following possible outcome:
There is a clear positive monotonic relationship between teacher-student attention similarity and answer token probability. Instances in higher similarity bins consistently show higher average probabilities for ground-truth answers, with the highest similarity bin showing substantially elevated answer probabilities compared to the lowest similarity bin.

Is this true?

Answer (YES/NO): YES